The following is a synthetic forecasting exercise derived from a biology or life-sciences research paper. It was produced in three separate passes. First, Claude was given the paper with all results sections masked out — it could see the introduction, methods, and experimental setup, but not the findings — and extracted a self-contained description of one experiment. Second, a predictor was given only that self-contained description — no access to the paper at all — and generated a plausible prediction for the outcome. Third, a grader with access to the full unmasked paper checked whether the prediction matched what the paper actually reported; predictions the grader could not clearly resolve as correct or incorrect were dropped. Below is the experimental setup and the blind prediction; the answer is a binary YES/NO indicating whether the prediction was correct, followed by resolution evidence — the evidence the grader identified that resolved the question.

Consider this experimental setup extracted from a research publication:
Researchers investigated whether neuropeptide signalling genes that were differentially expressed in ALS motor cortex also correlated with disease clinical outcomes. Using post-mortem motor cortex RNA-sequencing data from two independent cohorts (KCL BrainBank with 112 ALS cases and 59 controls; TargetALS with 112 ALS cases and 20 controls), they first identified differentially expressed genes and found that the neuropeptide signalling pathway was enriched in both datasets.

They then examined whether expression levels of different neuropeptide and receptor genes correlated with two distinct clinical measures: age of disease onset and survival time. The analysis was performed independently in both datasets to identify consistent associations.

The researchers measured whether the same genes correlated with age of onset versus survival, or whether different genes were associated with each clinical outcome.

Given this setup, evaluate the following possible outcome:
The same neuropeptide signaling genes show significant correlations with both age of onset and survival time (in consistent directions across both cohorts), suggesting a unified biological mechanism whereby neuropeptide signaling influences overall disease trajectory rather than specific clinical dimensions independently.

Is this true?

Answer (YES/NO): NO